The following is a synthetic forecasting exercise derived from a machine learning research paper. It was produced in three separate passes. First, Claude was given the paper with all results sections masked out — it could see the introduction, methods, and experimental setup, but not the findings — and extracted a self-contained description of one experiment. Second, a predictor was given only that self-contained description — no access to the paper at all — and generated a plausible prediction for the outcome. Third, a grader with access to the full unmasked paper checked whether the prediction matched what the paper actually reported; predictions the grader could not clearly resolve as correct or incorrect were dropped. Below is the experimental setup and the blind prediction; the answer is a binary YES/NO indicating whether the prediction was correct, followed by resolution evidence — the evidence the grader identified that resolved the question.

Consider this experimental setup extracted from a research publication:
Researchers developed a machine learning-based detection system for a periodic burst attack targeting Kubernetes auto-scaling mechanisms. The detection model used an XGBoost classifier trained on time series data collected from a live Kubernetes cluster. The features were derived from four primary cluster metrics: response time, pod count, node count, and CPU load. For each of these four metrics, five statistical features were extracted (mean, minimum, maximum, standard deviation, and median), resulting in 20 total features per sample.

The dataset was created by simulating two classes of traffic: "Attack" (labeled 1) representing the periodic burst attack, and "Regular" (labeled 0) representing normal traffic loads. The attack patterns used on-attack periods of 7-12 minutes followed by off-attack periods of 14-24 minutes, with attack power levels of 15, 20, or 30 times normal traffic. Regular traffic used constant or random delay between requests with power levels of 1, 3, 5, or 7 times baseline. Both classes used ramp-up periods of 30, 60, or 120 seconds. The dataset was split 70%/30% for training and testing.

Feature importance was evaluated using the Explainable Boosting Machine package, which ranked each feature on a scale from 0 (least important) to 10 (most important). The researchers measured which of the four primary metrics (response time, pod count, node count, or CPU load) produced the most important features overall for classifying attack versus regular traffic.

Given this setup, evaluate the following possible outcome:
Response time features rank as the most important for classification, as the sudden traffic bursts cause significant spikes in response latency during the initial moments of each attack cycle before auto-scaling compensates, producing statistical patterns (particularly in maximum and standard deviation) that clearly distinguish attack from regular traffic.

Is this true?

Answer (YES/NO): NO